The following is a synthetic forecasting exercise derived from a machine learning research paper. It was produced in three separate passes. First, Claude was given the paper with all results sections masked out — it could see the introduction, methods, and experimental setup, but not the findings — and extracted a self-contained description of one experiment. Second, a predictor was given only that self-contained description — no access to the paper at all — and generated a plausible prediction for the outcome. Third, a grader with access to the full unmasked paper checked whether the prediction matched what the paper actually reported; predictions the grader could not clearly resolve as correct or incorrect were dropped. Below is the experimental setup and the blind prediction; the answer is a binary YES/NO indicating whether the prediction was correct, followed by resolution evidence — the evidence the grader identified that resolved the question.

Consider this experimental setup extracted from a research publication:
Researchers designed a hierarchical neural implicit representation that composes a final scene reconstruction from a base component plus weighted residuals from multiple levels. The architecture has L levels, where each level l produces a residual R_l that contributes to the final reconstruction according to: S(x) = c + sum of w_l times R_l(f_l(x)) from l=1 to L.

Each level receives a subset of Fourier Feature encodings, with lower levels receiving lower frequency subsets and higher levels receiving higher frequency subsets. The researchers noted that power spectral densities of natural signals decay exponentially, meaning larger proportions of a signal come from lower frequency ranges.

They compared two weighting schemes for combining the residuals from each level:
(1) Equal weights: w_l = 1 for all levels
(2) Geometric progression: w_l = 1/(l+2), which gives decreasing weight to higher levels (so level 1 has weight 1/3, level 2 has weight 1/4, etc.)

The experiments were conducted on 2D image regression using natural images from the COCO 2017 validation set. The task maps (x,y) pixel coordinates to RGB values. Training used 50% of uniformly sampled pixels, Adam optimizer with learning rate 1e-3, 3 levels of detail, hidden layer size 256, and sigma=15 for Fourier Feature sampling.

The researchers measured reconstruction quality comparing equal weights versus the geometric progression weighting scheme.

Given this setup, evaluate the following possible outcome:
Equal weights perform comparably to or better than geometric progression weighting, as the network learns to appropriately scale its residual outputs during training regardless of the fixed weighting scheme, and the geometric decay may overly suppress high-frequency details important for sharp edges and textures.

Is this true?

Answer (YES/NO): YES